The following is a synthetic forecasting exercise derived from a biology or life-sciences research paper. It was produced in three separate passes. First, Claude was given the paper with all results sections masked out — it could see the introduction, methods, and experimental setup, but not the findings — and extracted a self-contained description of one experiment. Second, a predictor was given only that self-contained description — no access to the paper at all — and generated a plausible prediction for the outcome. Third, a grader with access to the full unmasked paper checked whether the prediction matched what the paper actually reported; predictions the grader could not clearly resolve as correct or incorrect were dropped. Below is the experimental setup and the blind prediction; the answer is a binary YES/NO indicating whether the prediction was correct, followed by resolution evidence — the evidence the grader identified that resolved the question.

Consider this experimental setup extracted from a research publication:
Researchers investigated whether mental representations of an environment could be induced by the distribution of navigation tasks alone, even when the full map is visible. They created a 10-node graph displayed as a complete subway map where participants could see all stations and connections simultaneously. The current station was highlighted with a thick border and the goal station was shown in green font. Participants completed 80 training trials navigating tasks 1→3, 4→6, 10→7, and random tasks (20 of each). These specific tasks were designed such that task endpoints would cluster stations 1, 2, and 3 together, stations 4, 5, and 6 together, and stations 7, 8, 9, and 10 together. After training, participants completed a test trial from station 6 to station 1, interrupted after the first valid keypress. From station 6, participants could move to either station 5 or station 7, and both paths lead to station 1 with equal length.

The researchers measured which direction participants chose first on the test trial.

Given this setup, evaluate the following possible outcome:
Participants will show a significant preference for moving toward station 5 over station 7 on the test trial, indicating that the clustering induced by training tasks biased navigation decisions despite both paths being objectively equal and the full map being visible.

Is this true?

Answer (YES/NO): YES